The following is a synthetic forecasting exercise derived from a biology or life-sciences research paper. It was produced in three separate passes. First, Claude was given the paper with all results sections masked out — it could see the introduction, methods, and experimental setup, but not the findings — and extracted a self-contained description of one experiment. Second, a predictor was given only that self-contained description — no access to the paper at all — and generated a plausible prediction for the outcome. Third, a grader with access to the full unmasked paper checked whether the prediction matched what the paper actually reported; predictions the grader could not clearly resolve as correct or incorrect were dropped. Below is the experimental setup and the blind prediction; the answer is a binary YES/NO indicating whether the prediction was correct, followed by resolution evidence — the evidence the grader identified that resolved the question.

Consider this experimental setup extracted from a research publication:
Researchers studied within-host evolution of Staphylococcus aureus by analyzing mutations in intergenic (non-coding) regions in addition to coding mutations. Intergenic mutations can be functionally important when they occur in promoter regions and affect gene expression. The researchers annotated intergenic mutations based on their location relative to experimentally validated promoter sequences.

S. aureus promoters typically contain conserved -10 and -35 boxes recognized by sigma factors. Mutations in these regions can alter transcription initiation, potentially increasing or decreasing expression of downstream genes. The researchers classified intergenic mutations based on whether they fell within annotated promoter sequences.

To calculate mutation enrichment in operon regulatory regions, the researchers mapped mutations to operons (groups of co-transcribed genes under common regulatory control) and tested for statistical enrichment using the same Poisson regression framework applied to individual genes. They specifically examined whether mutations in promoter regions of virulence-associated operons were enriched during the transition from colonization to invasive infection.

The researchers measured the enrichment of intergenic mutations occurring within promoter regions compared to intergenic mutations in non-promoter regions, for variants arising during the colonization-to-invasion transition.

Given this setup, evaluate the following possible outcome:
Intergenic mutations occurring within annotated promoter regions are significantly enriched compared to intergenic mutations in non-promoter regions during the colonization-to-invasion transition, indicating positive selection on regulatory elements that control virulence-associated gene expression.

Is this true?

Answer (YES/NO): NO